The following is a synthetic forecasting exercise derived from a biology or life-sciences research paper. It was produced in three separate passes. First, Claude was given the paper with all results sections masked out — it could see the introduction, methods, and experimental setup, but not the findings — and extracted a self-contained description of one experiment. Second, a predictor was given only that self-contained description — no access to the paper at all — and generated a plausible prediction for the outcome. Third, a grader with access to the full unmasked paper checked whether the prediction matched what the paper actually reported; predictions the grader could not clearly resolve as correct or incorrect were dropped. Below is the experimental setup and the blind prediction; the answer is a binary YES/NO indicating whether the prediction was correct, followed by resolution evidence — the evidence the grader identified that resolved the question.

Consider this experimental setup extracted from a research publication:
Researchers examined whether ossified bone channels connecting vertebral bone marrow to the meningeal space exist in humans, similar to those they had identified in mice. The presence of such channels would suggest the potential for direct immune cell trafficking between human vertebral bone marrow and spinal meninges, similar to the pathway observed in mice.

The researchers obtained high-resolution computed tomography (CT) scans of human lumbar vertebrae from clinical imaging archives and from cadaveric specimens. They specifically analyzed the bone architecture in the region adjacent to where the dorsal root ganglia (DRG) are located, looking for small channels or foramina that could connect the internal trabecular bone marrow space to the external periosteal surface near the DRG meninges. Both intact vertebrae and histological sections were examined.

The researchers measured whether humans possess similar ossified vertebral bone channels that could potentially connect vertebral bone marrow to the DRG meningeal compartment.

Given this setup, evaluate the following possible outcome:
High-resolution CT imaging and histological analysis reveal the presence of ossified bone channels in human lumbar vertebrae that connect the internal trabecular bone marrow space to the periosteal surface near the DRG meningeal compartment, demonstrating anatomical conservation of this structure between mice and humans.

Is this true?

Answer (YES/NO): NO